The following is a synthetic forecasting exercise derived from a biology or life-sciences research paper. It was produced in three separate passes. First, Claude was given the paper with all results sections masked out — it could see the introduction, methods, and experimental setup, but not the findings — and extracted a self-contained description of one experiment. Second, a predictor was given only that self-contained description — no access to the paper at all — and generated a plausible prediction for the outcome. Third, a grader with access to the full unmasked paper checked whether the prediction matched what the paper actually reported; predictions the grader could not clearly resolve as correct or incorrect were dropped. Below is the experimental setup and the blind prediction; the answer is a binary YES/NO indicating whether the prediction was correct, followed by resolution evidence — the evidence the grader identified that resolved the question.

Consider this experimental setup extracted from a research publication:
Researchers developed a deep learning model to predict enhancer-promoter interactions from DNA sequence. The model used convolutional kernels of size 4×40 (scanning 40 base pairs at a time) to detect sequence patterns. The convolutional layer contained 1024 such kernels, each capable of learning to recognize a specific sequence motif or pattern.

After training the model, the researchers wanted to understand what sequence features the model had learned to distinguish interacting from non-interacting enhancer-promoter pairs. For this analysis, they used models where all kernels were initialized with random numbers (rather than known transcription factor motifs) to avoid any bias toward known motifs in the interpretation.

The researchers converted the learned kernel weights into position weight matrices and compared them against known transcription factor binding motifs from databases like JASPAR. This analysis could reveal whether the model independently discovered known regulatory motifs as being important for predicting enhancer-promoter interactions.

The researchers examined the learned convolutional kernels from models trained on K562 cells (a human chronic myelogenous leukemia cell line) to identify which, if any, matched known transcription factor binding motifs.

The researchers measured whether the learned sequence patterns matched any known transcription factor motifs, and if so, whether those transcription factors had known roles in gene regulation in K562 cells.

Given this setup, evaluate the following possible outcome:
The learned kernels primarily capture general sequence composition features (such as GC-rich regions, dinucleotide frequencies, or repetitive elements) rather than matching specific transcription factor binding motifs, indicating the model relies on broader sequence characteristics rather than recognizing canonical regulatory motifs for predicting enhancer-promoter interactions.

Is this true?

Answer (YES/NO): NO